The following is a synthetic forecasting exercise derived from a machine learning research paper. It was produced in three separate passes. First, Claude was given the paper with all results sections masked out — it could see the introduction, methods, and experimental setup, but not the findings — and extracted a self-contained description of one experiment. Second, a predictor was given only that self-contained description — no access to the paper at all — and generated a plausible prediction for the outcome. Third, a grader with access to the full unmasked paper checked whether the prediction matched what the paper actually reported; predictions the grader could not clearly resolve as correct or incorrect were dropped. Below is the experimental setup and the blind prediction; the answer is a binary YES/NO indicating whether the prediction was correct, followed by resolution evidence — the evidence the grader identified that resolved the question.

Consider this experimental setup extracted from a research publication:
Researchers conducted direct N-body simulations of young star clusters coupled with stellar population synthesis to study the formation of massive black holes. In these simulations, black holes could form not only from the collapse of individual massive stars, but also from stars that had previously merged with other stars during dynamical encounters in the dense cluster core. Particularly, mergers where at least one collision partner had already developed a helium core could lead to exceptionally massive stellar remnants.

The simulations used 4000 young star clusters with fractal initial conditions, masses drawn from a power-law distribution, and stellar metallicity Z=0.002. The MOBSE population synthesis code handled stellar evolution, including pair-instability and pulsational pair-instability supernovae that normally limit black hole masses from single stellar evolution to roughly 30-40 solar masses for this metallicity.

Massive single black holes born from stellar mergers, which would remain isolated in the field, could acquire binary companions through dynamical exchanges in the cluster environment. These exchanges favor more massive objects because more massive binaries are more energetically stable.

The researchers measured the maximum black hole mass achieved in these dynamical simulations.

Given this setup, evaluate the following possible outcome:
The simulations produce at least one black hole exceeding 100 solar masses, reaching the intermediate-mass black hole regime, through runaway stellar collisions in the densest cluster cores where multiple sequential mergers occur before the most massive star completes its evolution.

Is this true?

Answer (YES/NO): YES